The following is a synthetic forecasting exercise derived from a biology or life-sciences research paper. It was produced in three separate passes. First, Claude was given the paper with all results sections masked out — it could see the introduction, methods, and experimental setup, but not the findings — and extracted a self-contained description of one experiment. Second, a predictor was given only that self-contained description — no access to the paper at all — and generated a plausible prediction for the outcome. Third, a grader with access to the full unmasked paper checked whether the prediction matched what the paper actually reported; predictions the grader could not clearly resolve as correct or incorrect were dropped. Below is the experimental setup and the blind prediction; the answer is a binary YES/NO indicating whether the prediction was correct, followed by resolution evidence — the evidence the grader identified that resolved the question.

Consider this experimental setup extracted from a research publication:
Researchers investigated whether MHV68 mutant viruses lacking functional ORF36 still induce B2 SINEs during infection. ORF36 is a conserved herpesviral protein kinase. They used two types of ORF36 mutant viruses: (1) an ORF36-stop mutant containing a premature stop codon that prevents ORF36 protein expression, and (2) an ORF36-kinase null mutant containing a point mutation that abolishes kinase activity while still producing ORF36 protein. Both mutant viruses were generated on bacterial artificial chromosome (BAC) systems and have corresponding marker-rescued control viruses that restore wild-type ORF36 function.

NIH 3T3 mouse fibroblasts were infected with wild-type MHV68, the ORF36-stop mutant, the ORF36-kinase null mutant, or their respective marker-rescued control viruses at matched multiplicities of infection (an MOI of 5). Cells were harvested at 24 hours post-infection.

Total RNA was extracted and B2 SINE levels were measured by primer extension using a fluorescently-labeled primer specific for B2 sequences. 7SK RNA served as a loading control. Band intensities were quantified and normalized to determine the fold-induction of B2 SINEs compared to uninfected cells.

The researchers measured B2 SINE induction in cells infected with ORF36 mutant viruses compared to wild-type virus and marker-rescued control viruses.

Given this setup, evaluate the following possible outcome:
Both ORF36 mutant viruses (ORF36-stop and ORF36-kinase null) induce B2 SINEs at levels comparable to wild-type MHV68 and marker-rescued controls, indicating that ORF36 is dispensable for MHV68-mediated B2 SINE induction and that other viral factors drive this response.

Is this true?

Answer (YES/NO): NO